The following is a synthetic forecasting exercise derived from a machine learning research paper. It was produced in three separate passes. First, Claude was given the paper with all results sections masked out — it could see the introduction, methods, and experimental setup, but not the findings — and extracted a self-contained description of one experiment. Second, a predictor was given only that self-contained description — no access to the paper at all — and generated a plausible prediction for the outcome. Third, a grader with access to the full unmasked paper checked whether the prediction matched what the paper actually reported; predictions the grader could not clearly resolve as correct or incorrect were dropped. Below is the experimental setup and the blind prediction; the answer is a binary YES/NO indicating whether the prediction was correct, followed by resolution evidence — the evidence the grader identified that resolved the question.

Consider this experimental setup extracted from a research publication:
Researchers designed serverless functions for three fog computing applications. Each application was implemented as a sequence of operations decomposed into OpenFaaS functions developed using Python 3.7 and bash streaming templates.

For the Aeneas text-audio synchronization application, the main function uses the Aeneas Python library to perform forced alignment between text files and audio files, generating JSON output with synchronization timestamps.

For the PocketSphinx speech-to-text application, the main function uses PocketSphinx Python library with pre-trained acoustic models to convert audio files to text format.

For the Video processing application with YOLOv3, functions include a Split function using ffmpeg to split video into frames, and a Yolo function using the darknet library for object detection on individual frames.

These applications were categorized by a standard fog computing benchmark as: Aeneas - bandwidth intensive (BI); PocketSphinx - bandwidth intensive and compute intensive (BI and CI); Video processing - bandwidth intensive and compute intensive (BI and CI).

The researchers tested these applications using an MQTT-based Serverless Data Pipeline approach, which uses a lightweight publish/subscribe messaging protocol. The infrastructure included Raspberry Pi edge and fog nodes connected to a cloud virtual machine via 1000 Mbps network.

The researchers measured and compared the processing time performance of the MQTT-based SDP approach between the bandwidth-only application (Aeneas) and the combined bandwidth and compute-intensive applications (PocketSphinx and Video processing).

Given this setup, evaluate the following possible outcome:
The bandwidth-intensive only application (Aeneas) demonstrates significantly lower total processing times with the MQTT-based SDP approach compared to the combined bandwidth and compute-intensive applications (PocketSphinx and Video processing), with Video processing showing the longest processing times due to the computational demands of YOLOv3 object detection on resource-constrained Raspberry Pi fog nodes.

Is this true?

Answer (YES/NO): YES